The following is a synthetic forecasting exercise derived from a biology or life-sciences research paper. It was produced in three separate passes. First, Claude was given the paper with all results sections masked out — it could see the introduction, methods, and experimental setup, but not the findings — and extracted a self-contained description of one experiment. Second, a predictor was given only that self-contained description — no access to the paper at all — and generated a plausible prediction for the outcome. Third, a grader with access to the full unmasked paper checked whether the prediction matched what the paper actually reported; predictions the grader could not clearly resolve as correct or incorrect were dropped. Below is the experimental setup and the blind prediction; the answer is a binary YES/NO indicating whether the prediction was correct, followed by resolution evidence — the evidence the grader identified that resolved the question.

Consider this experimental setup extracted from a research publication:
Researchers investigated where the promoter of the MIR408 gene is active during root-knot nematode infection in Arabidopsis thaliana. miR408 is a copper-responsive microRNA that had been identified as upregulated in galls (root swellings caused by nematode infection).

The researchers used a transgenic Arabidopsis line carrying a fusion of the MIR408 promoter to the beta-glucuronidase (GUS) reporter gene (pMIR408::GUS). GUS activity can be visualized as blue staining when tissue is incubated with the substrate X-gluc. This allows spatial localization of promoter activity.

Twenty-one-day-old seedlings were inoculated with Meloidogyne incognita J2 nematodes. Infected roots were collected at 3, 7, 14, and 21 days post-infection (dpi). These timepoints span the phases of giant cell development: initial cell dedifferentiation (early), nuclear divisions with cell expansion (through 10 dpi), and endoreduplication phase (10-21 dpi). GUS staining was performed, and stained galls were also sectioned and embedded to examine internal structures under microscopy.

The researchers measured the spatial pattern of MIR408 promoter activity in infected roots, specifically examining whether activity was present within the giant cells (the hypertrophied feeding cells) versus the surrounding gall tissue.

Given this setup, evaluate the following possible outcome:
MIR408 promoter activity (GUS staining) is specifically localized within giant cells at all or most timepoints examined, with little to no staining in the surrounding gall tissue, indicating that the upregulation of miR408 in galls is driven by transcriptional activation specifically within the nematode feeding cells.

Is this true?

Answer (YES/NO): NO